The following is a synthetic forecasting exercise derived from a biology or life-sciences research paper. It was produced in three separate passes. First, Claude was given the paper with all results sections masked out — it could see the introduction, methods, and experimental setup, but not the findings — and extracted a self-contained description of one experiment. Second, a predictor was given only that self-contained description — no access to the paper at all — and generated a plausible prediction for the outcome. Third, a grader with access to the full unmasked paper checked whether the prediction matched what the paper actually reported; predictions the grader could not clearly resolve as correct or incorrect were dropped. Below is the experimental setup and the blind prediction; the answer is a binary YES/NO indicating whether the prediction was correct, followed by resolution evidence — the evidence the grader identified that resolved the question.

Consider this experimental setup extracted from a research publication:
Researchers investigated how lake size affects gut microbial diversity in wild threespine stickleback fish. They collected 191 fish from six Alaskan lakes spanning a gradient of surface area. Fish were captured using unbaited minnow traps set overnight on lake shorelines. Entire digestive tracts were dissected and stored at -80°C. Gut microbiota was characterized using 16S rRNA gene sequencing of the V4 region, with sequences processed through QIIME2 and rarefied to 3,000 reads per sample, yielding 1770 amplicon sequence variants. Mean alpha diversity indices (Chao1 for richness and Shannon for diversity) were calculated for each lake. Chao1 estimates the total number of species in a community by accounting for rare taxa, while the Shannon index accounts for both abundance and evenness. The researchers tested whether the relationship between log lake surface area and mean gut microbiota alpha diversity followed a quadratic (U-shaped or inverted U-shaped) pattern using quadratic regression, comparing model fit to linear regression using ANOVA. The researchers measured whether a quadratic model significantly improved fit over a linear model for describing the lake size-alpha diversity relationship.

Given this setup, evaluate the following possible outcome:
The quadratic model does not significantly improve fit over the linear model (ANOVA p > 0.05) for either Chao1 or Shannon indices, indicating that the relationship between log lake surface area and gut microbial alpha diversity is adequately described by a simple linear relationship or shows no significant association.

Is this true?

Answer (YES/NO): NO